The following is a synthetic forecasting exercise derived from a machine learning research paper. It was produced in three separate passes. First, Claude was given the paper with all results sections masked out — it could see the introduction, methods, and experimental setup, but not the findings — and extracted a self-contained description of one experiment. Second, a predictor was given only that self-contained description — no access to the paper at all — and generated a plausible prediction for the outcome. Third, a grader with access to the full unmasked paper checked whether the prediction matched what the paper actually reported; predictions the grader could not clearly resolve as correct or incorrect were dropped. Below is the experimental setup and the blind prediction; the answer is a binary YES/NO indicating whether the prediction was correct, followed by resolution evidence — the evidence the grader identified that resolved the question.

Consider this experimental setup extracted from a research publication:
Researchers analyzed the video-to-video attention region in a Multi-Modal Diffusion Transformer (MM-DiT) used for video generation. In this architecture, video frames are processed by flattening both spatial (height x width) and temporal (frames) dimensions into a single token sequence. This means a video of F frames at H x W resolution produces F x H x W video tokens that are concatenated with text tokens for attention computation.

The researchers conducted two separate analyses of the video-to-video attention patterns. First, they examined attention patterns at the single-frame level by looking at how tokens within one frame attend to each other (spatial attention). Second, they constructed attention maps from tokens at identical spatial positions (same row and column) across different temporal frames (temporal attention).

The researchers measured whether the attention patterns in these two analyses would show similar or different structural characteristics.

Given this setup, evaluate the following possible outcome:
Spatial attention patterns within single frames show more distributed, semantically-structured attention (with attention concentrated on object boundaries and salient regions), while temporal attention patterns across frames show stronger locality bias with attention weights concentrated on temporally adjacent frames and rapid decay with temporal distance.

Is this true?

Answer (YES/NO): NO